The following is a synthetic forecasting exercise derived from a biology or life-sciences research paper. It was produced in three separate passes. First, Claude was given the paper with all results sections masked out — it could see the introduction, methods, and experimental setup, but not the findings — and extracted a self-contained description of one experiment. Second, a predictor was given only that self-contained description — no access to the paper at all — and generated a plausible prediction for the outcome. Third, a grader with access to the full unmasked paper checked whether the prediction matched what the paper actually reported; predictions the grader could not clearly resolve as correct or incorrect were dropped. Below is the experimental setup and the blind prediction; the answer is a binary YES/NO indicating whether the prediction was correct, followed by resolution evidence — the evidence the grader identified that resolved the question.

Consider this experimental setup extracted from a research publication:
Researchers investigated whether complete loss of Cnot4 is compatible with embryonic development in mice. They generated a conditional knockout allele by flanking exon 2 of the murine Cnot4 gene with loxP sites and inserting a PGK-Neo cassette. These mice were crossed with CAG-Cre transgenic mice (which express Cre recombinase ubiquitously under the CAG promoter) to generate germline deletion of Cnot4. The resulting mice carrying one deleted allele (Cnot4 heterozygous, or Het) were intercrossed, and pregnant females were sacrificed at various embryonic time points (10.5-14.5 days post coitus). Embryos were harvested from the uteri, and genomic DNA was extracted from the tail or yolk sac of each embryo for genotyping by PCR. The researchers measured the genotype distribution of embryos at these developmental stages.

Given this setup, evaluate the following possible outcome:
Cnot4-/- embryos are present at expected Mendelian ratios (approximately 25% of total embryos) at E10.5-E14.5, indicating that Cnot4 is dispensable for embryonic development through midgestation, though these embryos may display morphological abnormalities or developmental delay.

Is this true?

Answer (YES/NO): NO